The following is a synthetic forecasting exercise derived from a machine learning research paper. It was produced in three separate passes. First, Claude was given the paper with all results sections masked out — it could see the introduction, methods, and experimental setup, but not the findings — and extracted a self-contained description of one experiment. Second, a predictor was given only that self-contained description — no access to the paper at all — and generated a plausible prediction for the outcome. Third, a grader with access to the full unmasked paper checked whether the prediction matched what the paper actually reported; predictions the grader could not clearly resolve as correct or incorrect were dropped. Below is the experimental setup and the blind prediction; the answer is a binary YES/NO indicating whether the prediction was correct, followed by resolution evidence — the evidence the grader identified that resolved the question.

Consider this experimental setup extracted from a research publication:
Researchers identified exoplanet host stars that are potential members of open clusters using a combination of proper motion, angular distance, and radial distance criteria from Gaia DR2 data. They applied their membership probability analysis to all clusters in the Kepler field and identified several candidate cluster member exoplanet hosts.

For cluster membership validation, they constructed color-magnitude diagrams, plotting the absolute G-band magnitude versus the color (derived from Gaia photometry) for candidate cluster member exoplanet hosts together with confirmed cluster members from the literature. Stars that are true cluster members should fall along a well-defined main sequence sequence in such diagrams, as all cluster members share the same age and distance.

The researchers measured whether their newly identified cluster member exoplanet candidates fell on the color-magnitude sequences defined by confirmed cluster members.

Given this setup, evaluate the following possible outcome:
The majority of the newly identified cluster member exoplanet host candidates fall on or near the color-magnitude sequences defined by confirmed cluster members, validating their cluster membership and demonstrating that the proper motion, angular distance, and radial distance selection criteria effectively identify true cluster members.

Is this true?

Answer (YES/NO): YES